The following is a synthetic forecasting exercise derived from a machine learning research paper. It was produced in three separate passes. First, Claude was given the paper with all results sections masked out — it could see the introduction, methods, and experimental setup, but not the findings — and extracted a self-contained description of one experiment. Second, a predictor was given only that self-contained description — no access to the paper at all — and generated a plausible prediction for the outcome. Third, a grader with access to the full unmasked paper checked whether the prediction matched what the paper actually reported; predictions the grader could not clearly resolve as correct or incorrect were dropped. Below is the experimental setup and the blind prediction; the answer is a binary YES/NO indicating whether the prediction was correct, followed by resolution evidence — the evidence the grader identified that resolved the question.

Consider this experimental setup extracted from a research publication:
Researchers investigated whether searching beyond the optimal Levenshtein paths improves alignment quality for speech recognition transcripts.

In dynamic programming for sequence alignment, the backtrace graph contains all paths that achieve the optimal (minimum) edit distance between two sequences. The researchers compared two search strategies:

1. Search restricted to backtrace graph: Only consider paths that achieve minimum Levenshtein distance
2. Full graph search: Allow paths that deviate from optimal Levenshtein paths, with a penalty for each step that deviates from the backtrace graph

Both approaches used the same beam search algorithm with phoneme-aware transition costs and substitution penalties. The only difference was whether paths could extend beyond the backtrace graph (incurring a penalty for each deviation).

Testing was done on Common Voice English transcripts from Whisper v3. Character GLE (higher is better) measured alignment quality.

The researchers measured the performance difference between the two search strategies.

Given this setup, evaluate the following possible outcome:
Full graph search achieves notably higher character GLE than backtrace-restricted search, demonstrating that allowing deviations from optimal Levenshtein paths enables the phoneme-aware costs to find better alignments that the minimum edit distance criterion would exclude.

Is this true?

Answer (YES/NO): YES